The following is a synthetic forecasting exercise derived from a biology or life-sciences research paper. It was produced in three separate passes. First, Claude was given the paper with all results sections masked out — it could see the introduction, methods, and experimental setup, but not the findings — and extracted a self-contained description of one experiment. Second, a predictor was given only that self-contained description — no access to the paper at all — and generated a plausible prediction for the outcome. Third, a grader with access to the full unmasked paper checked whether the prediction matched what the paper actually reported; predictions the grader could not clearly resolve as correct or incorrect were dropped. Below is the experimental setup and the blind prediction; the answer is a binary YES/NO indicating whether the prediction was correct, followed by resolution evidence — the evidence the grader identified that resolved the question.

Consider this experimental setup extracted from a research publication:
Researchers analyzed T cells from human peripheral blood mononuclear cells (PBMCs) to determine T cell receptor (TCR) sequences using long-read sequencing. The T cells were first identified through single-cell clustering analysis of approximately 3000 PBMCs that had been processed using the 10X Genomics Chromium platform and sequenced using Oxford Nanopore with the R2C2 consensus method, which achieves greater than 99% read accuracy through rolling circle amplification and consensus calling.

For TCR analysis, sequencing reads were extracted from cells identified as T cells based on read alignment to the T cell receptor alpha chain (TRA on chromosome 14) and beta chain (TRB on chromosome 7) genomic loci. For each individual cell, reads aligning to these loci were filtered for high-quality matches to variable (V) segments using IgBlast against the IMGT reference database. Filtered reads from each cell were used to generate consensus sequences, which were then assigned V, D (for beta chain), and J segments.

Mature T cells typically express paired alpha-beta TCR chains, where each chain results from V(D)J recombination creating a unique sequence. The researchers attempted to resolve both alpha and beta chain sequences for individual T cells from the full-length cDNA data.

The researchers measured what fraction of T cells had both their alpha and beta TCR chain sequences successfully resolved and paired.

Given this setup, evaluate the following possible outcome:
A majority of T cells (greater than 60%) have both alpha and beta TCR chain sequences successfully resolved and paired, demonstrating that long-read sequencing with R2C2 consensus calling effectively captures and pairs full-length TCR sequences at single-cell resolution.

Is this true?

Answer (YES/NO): NO